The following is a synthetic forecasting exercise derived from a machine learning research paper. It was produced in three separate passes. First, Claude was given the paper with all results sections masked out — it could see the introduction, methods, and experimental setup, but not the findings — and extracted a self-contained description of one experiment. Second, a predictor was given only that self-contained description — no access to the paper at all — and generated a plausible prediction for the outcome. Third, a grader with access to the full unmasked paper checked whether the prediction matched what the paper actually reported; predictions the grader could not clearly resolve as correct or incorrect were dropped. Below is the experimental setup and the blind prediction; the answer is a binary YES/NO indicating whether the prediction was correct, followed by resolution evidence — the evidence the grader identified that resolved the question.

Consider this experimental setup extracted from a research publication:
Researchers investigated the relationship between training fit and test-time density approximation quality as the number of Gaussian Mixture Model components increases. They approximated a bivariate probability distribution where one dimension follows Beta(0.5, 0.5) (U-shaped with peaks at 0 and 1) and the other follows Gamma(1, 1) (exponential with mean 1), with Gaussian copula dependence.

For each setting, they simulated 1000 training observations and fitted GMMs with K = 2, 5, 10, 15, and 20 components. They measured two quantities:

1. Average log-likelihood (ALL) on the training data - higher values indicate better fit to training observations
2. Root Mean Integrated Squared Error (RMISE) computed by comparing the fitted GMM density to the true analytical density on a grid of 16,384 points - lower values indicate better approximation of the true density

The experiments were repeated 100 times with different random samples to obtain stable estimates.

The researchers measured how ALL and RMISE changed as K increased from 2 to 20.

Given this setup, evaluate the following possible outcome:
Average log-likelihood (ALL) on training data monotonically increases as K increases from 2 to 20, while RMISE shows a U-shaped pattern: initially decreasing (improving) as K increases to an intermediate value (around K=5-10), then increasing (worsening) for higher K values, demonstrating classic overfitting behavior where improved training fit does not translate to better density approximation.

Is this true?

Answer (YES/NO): NO